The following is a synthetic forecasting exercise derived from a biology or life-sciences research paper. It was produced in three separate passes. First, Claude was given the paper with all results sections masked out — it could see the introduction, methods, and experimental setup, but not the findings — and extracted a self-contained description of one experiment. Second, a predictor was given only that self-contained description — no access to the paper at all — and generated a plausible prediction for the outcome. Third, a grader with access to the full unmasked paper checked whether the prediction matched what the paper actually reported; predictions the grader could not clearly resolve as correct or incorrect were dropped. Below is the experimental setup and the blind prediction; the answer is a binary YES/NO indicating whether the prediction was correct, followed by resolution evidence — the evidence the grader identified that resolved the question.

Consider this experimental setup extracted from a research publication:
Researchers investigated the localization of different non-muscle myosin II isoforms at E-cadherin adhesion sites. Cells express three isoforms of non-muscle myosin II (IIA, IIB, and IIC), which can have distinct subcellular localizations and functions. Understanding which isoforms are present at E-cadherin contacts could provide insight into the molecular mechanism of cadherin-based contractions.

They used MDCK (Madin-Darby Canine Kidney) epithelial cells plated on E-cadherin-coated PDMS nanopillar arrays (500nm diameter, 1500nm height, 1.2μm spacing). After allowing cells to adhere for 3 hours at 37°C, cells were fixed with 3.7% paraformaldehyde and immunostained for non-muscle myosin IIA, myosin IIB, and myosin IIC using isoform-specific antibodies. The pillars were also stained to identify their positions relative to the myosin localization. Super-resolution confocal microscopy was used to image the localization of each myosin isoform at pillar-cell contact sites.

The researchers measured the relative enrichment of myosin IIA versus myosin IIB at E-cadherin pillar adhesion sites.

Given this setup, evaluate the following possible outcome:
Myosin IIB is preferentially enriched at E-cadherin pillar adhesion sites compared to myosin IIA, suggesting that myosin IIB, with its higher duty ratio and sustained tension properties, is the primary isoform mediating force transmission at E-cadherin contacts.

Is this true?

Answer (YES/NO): YES